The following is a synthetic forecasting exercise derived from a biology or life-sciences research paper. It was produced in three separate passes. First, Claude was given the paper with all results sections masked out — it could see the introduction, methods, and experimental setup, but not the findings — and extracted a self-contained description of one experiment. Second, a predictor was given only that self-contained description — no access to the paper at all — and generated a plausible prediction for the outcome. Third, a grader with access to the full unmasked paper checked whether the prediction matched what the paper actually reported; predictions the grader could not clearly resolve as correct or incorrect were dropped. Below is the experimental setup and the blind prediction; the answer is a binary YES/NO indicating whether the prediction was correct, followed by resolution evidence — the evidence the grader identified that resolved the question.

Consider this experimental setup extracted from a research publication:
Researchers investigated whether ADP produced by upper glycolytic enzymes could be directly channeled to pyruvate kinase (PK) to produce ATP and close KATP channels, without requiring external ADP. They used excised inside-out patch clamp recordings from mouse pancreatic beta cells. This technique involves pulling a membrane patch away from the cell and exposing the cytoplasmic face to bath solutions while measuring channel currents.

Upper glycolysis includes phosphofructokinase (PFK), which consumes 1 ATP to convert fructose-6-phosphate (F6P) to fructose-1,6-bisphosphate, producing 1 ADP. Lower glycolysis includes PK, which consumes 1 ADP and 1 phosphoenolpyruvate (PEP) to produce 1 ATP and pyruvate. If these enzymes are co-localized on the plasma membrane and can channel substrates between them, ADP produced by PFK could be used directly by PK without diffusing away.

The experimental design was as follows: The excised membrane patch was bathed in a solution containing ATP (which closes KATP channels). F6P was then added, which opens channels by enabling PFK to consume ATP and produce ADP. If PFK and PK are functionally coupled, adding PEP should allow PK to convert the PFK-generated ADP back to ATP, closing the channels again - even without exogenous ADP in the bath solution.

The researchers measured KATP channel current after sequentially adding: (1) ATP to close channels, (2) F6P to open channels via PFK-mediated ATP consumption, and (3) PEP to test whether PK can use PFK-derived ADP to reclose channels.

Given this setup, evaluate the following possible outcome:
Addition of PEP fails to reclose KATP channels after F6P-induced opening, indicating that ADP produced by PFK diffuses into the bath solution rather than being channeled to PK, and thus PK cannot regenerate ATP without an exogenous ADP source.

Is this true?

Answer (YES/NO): NO